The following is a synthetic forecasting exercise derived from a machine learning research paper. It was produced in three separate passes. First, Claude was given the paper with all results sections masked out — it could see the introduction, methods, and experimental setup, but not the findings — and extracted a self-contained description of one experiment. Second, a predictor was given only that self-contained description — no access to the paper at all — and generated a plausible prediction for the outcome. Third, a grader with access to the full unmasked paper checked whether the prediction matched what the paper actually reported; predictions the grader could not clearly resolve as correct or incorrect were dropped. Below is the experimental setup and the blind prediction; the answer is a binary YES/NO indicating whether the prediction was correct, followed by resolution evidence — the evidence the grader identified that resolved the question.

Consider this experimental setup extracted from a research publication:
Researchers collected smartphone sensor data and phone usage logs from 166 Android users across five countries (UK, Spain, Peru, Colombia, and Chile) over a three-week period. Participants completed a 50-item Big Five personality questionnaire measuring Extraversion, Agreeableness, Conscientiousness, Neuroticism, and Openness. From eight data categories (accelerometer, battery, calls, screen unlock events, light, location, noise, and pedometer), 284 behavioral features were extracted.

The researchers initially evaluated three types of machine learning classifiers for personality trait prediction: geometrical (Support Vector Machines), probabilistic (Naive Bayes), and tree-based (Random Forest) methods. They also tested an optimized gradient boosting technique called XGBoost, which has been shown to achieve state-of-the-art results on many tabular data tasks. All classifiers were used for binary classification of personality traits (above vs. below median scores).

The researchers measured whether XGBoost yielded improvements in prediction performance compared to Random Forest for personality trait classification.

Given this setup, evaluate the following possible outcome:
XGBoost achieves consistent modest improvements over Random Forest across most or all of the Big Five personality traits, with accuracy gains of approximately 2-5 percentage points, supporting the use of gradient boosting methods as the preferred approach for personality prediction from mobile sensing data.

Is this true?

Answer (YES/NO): NO